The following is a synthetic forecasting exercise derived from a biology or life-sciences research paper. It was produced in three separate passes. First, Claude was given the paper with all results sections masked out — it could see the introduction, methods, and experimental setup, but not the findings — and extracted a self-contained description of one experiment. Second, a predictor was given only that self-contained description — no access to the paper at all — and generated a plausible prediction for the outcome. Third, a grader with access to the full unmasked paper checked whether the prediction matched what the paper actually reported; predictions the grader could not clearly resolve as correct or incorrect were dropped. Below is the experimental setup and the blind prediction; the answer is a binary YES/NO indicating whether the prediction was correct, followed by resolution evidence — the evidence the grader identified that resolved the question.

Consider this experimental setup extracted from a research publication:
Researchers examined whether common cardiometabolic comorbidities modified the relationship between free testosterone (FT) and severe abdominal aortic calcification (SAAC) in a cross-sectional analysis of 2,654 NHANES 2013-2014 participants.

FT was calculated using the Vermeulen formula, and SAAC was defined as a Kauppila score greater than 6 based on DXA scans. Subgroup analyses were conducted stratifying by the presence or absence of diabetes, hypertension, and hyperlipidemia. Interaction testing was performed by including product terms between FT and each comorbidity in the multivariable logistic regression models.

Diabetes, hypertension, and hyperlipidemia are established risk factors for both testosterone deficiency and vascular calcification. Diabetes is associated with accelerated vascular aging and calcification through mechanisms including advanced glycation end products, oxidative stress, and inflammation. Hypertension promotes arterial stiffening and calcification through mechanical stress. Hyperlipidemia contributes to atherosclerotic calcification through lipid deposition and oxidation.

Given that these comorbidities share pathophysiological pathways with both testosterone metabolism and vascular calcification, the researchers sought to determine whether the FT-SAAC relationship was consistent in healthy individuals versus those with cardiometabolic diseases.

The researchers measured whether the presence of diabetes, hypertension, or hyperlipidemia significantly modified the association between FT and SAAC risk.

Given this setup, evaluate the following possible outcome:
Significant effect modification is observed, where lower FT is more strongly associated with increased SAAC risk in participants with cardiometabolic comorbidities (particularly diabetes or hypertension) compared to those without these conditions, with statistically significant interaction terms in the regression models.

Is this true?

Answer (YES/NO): NO